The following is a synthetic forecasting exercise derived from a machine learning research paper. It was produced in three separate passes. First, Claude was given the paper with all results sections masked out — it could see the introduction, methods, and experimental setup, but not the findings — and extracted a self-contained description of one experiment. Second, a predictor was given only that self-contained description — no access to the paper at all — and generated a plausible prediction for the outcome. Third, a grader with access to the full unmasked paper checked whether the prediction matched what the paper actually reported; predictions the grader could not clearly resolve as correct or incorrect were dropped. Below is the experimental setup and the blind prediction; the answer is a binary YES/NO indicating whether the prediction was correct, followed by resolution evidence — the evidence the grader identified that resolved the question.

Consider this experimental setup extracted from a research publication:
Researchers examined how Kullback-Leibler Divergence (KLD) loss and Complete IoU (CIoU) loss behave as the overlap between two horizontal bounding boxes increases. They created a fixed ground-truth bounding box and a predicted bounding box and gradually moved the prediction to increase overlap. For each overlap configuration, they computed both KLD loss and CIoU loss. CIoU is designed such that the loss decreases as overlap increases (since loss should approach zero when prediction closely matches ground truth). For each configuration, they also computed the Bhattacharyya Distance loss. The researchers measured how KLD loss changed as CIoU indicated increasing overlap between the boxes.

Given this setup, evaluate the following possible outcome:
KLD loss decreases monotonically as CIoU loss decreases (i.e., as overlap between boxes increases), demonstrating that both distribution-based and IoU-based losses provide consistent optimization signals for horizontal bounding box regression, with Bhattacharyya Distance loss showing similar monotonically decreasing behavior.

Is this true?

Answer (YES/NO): NO